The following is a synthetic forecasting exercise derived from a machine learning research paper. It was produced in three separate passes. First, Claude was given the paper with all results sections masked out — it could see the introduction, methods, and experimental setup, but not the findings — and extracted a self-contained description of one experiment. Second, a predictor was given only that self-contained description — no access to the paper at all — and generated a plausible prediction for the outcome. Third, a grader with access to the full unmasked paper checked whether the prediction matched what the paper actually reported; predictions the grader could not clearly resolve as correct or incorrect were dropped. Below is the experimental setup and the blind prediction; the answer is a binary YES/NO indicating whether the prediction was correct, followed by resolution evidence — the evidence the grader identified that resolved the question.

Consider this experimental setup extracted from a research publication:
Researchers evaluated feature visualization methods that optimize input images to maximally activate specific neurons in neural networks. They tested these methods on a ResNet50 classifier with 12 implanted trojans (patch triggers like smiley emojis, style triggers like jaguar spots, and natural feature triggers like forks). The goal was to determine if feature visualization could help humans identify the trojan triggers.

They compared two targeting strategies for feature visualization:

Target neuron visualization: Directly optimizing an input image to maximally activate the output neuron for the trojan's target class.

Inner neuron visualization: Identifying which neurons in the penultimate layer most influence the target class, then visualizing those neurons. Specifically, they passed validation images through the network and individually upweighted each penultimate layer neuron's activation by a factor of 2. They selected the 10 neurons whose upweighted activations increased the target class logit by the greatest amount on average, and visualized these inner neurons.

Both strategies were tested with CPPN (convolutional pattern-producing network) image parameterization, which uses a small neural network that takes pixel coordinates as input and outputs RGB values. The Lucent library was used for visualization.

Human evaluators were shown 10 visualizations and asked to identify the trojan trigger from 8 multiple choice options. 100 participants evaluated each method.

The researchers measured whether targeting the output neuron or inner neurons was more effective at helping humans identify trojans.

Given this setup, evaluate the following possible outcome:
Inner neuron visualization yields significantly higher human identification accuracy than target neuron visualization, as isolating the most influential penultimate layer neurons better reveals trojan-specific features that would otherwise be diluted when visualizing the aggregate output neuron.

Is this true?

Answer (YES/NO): NO